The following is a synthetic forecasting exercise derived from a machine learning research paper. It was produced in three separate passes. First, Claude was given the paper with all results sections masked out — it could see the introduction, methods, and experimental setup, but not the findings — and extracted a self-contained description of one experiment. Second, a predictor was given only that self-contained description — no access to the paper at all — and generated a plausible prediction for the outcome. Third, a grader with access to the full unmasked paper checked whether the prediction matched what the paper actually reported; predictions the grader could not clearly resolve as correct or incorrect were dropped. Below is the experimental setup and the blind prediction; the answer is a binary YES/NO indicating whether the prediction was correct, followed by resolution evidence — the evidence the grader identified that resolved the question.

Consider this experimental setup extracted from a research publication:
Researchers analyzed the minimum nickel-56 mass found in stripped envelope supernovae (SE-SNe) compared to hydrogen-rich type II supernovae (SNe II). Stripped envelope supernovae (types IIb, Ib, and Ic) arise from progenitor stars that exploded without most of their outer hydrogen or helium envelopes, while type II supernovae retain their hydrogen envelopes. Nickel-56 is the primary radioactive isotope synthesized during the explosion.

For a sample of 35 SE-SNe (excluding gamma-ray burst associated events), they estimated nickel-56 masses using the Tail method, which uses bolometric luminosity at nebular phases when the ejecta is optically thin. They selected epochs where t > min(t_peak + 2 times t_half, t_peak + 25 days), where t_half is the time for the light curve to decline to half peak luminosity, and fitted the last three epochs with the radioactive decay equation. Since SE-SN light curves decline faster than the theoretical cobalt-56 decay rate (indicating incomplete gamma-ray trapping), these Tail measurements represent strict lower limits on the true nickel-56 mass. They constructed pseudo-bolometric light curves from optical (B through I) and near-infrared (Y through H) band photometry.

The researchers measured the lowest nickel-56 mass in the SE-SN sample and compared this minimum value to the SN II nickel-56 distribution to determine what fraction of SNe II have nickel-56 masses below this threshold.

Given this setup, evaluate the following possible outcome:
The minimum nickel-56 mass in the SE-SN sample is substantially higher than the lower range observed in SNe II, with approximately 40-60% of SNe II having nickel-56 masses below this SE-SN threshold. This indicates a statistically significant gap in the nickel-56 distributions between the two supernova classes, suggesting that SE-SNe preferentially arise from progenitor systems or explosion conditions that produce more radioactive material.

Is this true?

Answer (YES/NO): NO